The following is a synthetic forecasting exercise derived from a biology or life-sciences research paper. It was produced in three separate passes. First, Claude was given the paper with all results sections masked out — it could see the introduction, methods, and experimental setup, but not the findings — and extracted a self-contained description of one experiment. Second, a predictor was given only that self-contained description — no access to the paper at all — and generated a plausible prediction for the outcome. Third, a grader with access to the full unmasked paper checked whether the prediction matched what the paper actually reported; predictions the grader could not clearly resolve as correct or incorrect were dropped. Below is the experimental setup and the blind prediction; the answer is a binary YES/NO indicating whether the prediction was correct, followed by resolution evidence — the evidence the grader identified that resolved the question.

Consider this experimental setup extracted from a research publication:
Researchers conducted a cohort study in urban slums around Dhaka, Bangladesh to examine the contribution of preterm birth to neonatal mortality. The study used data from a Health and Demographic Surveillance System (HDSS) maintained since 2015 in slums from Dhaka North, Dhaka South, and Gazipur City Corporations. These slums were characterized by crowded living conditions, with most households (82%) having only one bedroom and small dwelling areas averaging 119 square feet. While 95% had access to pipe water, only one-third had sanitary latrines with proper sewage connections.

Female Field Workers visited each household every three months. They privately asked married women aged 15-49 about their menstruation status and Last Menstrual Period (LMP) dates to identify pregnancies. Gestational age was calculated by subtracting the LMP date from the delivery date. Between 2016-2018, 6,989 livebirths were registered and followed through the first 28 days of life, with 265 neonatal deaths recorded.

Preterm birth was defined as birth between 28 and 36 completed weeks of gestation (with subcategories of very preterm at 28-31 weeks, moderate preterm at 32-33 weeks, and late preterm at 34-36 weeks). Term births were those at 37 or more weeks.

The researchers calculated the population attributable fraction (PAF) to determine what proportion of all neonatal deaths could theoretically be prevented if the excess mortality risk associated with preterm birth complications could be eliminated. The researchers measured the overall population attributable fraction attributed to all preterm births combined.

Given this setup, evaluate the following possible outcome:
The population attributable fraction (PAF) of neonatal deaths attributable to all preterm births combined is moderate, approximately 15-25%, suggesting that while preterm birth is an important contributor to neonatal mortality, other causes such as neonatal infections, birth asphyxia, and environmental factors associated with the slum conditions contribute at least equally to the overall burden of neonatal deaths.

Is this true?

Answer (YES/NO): YES